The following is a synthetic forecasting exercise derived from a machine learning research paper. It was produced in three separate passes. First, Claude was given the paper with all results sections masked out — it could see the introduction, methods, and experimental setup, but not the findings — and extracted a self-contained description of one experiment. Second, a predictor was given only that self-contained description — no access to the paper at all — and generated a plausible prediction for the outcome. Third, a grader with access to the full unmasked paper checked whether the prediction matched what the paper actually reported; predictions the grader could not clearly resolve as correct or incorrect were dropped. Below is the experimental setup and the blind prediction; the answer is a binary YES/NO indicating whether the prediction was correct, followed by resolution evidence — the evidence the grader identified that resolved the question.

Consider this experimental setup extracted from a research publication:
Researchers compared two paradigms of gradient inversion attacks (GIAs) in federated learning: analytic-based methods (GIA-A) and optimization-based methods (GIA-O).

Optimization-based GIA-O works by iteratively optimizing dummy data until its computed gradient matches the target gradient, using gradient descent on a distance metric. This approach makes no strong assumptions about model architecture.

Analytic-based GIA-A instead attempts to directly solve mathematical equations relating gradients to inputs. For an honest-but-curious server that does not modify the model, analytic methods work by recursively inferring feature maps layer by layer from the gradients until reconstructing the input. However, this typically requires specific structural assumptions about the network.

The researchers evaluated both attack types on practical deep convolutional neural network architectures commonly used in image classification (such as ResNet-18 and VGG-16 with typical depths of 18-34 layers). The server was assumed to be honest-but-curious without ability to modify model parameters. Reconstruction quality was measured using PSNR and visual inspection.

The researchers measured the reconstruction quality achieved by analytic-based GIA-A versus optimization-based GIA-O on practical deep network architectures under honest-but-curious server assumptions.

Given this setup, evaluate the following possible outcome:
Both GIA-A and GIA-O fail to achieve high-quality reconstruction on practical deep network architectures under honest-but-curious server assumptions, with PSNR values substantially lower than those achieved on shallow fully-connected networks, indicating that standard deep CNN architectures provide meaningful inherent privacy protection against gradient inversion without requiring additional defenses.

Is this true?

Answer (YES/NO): NO